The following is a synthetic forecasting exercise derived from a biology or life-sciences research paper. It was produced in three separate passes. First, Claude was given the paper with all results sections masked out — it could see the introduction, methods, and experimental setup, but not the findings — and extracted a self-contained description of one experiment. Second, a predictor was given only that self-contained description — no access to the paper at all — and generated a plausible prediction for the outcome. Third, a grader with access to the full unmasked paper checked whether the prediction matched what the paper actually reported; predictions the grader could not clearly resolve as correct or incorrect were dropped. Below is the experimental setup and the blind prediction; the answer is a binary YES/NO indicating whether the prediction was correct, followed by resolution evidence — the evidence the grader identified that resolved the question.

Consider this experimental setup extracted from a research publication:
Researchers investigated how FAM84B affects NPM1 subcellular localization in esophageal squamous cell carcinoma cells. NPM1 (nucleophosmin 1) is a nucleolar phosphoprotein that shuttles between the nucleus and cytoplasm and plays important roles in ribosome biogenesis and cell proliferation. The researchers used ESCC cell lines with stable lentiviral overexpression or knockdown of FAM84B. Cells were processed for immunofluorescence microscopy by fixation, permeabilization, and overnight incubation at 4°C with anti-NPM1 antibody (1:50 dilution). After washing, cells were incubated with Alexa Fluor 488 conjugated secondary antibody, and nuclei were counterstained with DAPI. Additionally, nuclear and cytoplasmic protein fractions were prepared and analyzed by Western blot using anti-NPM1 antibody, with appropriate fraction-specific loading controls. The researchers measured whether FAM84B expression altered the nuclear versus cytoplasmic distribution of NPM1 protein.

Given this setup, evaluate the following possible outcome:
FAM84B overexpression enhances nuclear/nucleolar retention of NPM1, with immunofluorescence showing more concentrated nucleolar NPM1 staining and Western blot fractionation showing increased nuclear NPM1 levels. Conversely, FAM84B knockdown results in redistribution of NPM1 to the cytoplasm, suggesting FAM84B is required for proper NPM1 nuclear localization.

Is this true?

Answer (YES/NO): YES